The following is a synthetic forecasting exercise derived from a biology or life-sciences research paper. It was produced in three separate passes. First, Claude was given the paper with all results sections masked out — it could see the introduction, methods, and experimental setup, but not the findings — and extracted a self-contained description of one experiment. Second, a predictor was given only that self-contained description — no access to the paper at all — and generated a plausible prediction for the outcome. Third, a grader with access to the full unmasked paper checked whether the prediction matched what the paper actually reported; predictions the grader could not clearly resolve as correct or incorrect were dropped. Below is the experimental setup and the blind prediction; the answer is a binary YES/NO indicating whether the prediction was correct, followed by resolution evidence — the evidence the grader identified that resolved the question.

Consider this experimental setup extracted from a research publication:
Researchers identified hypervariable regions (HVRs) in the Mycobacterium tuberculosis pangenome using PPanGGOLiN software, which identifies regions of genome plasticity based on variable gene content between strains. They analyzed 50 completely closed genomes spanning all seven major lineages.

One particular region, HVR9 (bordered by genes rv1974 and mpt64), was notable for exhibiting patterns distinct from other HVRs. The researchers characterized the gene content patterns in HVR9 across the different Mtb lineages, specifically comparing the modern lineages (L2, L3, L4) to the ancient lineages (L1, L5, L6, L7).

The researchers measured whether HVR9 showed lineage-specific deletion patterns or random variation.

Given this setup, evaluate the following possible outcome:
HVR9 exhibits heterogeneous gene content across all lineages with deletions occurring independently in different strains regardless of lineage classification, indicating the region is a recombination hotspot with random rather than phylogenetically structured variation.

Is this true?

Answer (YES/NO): NO